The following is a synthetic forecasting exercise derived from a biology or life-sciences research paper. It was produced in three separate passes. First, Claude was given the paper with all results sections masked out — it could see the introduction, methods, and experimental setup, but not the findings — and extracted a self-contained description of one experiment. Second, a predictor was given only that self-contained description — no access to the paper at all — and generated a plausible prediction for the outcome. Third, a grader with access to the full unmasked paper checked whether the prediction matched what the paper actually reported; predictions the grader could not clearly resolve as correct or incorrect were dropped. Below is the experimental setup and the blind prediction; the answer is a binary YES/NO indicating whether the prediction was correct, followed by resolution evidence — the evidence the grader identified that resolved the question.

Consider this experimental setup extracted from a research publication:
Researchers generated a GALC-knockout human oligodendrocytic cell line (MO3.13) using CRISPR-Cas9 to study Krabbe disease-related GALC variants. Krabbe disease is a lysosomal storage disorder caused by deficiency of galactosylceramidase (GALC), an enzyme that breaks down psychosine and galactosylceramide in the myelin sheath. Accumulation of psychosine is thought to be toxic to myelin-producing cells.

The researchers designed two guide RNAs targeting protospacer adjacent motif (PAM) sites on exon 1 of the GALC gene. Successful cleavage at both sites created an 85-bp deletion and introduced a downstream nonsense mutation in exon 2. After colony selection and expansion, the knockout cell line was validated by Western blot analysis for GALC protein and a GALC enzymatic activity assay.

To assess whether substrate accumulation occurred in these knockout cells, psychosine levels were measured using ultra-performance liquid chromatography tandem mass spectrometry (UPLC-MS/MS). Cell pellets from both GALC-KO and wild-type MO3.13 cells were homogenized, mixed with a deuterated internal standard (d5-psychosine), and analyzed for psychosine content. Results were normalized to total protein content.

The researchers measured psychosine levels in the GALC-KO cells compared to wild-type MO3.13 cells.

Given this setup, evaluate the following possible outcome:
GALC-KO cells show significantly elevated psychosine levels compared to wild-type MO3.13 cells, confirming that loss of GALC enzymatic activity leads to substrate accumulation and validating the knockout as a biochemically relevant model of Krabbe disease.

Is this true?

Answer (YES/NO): YES